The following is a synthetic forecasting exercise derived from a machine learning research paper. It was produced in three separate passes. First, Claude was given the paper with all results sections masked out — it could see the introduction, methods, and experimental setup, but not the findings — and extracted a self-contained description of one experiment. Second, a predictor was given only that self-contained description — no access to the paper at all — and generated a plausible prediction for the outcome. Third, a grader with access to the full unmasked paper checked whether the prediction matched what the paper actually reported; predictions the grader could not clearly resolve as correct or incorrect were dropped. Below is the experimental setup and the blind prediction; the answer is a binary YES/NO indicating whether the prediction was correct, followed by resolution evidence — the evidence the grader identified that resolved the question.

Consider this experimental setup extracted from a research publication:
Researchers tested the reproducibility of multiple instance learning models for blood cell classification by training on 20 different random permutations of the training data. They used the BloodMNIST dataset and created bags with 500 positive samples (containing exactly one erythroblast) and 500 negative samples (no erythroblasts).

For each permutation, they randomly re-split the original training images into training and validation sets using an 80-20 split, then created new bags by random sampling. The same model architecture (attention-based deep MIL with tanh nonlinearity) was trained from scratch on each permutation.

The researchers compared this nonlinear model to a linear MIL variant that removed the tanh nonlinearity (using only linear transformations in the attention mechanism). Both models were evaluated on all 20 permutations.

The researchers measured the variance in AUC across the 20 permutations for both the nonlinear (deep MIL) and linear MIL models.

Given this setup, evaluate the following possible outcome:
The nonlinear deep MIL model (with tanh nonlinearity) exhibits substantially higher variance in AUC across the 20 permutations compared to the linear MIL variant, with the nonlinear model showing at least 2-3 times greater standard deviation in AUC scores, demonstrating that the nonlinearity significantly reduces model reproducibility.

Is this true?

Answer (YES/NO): NO